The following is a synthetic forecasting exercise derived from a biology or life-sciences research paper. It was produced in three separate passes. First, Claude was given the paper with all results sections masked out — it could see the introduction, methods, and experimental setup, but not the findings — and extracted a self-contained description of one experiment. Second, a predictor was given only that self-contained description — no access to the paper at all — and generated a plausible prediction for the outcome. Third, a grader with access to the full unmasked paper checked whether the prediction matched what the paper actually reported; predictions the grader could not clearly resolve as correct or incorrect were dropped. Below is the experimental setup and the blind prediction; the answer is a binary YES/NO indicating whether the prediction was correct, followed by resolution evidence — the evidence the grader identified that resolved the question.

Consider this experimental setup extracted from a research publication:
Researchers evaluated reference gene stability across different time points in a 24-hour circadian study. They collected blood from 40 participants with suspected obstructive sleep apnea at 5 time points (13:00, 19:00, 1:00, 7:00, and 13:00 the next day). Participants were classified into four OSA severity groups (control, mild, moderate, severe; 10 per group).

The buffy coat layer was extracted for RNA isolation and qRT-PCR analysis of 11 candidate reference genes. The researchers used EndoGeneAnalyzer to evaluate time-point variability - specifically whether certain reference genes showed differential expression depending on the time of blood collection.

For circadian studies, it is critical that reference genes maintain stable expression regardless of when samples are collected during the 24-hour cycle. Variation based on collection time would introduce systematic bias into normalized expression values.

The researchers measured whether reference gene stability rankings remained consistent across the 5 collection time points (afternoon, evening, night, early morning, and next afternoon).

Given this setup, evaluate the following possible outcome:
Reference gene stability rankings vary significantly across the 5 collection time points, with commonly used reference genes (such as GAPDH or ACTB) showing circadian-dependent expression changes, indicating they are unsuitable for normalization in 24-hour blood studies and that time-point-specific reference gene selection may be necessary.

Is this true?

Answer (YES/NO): NO